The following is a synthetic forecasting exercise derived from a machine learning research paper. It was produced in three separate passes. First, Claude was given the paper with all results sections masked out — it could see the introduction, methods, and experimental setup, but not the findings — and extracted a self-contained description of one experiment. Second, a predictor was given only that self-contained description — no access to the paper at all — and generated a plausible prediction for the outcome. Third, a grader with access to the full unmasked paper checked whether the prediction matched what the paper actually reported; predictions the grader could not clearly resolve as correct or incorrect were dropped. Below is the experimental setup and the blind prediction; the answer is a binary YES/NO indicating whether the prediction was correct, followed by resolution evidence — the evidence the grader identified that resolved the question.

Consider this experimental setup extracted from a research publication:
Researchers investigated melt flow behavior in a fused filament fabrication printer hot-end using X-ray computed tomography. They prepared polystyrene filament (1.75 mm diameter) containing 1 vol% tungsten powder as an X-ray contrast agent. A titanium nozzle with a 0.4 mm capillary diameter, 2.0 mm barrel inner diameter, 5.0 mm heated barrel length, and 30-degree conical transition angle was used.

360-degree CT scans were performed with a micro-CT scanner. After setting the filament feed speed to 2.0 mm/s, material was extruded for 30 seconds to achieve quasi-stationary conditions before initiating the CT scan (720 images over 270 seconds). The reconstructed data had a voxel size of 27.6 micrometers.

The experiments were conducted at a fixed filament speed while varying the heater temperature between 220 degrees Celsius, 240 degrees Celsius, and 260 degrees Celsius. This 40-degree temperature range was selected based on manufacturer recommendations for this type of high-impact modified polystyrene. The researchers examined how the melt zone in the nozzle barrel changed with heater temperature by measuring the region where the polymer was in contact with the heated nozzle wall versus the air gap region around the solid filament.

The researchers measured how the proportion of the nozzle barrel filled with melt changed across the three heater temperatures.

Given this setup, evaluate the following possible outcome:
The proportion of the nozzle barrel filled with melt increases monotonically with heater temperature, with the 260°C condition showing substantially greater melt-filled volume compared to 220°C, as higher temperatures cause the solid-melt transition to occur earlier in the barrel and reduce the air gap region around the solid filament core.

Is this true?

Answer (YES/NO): NO